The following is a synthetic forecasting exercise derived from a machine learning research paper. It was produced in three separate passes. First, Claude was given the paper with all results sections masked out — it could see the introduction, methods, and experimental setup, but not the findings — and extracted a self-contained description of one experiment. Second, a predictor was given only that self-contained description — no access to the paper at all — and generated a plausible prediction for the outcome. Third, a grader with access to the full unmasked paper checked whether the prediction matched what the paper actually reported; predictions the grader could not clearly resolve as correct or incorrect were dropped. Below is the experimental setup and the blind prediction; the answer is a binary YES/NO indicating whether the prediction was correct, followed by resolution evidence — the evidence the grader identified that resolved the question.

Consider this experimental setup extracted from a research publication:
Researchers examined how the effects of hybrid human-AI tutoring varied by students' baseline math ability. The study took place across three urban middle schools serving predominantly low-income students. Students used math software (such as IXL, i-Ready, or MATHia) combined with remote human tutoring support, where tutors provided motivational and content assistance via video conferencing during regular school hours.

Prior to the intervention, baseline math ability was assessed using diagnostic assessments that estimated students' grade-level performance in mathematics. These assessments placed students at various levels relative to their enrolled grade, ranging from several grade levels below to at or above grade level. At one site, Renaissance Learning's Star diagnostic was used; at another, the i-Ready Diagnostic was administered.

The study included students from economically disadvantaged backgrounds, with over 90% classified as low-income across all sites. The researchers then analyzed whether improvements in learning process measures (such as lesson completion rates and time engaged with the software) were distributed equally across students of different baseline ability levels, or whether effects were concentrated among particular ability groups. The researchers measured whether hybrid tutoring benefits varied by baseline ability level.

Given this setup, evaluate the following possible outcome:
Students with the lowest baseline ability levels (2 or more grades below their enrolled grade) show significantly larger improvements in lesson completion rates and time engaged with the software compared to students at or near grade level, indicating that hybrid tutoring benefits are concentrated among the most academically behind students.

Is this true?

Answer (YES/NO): YES